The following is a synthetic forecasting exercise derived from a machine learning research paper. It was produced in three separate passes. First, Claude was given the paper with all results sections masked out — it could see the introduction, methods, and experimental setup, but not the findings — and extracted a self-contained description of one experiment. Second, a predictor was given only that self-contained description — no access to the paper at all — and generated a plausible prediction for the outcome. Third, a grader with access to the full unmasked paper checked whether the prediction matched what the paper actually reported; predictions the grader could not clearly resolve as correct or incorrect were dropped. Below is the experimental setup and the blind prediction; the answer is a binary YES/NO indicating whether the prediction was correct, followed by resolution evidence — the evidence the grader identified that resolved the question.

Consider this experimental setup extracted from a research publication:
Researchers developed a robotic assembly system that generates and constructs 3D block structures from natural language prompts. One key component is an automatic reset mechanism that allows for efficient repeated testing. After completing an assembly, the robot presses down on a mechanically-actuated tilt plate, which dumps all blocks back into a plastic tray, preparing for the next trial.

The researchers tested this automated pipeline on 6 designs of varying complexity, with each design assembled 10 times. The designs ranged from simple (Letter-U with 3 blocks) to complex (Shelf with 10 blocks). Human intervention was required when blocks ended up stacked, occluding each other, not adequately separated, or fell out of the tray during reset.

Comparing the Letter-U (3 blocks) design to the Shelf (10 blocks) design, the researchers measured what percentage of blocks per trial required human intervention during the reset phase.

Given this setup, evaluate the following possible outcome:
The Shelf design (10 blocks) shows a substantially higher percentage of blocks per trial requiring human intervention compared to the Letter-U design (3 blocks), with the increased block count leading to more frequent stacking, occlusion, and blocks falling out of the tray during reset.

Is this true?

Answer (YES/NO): YES